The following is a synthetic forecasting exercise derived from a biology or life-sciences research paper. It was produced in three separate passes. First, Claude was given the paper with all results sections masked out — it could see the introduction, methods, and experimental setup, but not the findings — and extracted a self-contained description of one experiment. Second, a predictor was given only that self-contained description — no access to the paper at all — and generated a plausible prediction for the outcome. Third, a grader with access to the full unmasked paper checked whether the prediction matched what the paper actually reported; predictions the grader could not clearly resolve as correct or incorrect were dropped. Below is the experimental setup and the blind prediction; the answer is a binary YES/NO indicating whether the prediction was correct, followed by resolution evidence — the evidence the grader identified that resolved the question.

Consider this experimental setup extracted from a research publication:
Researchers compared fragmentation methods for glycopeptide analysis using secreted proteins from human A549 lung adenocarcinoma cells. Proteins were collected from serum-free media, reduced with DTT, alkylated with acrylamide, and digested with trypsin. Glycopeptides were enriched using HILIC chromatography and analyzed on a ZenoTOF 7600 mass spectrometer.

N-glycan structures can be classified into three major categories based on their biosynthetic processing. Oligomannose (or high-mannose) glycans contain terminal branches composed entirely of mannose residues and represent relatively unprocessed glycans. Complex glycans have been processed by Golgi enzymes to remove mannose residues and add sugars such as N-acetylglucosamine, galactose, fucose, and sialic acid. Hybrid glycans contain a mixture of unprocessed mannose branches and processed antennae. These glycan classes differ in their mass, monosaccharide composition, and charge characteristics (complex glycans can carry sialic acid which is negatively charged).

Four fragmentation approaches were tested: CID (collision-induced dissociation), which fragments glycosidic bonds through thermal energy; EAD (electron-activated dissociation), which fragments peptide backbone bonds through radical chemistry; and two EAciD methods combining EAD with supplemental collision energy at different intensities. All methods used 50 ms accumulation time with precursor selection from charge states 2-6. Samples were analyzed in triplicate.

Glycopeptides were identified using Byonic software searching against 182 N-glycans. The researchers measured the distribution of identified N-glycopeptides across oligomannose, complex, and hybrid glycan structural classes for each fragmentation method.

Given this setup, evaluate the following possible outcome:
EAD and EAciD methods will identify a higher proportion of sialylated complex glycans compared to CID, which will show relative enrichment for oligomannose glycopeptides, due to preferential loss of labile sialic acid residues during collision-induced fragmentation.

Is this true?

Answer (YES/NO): NO